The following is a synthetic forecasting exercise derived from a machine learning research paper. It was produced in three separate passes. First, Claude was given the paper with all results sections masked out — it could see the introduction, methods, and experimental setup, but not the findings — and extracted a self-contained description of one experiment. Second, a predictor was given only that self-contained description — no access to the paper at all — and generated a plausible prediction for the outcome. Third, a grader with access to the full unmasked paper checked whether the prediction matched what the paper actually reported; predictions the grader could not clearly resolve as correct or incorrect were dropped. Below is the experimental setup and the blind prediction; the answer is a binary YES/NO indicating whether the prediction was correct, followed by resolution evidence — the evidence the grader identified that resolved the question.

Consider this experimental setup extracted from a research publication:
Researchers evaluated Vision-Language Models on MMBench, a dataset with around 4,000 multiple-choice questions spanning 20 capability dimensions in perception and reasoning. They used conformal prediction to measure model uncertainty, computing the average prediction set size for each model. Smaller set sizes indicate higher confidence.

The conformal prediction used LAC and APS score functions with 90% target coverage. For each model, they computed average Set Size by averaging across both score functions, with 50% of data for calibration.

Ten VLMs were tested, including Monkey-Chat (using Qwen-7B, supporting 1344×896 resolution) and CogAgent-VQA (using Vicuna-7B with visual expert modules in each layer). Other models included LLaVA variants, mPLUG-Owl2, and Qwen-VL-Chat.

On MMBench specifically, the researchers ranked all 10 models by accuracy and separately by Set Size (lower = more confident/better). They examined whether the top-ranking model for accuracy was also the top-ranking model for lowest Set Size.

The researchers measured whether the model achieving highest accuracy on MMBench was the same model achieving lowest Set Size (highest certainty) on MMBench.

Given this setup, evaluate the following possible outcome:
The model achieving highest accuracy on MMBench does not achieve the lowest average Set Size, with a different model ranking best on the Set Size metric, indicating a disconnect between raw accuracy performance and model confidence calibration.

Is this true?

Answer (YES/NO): YES